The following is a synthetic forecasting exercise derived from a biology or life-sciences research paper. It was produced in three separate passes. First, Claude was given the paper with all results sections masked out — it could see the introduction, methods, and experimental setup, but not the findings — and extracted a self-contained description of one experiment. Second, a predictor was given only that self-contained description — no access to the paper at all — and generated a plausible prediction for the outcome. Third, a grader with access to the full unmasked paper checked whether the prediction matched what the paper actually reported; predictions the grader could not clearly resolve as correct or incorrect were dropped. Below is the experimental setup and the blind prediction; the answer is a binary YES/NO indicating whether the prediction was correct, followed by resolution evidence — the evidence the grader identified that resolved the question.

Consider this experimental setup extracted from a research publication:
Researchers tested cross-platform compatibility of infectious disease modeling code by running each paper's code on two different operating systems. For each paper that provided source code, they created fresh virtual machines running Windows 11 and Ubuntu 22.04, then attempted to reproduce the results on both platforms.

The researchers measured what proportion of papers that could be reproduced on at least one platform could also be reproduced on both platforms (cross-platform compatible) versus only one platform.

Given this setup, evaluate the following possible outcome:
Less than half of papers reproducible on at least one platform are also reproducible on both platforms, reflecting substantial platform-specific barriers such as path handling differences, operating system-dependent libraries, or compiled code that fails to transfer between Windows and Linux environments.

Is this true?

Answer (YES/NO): NO